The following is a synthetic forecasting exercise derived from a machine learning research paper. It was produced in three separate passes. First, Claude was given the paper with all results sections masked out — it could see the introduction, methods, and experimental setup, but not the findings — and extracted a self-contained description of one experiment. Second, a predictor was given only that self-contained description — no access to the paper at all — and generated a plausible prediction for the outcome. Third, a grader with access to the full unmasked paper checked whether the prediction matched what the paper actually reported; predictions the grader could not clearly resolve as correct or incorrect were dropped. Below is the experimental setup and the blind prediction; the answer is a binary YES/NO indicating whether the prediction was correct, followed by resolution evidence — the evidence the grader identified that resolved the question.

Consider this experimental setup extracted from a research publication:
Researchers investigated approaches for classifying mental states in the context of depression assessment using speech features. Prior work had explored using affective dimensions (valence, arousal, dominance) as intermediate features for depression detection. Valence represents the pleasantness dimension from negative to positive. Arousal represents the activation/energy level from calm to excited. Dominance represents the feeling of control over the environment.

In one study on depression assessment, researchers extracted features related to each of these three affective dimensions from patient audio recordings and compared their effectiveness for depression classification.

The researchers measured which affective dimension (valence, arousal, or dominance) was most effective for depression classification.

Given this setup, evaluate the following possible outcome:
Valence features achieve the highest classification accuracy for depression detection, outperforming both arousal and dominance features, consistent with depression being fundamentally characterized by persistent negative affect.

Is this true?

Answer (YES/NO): NO